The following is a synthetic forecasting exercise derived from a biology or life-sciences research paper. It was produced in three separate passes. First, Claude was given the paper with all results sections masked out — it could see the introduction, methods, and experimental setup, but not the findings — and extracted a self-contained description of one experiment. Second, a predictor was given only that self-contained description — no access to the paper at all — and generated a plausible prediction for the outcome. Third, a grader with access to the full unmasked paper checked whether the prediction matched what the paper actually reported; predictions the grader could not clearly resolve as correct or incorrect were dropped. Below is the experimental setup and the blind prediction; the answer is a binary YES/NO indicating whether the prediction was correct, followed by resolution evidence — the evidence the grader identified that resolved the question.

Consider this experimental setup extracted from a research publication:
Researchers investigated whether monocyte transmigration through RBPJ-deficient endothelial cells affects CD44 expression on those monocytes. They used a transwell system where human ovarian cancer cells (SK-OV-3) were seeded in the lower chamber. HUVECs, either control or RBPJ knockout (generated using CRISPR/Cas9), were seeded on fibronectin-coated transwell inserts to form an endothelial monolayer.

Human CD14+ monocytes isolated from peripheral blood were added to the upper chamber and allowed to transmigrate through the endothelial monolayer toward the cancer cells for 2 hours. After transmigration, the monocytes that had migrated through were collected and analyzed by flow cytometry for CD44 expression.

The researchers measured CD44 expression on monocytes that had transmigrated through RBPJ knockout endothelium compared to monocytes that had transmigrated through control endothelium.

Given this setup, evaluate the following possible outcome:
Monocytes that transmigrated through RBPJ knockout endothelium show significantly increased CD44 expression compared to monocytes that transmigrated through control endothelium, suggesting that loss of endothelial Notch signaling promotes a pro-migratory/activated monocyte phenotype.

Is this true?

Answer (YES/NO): NO